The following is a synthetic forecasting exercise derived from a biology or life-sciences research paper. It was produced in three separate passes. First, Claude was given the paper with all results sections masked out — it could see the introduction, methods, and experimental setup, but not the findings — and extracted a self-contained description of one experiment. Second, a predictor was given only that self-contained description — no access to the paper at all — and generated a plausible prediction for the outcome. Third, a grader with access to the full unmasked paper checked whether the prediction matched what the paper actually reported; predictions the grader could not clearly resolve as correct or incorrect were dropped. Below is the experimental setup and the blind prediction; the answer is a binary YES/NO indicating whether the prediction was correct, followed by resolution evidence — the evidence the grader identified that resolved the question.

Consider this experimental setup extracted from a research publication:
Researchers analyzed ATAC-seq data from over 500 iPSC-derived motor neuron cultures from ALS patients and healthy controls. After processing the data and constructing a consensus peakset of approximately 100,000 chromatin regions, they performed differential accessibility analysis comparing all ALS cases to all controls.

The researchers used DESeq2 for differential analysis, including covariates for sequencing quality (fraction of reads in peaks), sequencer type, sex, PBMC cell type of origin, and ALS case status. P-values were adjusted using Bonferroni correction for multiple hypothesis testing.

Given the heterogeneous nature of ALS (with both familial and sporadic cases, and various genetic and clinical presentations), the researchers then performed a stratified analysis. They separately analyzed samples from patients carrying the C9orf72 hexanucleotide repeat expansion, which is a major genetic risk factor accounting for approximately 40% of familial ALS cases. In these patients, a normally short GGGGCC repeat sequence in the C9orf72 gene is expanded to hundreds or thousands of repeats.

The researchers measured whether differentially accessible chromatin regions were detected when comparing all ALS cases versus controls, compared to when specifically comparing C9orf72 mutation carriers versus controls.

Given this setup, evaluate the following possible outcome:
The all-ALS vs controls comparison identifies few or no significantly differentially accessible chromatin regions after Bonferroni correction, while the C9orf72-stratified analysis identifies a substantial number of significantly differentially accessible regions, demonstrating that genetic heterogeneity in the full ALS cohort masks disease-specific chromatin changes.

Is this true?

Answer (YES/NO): NO